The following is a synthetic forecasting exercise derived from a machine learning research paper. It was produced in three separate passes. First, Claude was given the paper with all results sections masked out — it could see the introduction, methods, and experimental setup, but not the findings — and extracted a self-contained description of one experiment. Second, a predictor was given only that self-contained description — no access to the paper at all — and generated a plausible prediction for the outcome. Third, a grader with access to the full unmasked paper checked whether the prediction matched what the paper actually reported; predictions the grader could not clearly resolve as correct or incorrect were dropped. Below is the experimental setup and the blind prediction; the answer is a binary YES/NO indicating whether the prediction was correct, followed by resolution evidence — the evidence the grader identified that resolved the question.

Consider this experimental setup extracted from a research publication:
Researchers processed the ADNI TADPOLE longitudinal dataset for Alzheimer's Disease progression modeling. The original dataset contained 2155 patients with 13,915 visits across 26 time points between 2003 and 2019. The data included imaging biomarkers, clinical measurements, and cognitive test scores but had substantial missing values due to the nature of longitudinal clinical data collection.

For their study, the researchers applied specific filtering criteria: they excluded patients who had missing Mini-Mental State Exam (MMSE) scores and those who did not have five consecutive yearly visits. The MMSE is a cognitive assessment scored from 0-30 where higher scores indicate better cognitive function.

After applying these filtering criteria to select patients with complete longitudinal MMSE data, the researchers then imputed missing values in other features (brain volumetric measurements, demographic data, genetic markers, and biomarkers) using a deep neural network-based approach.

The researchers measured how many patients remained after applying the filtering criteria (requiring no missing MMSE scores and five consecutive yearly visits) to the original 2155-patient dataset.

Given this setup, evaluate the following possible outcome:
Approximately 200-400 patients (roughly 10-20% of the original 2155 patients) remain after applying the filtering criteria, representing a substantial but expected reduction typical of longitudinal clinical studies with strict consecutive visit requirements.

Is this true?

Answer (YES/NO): NO